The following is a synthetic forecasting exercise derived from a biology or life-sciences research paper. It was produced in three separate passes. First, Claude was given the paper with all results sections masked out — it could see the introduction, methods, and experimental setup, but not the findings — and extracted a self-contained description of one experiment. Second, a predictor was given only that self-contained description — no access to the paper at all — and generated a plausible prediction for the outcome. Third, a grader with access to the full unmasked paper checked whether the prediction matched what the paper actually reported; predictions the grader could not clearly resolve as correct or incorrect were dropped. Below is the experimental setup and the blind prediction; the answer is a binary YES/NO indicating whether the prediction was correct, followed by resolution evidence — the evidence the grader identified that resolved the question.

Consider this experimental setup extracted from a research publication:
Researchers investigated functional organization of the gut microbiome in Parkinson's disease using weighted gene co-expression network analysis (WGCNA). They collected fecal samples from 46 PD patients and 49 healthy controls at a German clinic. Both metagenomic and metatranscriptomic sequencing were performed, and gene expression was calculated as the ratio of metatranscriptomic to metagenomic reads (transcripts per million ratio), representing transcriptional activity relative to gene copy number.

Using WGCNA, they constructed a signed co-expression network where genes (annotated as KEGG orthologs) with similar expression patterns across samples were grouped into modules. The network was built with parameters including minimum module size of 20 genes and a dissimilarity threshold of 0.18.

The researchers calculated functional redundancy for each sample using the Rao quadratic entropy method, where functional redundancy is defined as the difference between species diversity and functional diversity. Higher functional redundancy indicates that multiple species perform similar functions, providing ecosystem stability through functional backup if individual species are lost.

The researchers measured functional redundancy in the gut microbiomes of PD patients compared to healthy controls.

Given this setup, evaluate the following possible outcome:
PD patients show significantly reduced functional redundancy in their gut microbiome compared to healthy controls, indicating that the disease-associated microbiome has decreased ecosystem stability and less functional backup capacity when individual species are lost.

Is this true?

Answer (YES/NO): NO